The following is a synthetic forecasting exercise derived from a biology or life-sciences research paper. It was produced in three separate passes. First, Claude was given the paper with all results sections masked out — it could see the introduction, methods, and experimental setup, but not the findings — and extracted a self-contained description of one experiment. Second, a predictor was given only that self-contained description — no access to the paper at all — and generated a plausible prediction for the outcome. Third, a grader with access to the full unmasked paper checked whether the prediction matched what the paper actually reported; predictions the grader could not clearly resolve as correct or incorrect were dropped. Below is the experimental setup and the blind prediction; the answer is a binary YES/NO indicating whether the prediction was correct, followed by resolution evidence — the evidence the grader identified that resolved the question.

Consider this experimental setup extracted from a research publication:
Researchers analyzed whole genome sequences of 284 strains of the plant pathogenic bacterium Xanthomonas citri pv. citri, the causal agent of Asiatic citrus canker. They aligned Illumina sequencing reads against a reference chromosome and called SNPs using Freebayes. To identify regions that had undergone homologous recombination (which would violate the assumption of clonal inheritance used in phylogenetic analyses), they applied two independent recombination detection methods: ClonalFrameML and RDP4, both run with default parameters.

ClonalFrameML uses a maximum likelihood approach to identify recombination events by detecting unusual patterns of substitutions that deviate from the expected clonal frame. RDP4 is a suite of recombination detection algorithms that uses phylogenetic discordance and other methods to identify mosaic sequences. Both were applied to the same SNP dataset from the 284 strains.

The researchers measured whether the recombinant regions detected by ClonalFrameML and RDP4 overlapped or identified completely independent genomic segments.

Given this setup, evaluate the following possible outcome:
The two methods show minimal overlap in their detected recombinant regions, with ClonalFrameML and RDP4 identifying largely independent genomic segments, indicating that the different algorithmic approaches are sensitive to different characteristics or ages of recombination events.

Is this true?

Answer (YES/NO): NO